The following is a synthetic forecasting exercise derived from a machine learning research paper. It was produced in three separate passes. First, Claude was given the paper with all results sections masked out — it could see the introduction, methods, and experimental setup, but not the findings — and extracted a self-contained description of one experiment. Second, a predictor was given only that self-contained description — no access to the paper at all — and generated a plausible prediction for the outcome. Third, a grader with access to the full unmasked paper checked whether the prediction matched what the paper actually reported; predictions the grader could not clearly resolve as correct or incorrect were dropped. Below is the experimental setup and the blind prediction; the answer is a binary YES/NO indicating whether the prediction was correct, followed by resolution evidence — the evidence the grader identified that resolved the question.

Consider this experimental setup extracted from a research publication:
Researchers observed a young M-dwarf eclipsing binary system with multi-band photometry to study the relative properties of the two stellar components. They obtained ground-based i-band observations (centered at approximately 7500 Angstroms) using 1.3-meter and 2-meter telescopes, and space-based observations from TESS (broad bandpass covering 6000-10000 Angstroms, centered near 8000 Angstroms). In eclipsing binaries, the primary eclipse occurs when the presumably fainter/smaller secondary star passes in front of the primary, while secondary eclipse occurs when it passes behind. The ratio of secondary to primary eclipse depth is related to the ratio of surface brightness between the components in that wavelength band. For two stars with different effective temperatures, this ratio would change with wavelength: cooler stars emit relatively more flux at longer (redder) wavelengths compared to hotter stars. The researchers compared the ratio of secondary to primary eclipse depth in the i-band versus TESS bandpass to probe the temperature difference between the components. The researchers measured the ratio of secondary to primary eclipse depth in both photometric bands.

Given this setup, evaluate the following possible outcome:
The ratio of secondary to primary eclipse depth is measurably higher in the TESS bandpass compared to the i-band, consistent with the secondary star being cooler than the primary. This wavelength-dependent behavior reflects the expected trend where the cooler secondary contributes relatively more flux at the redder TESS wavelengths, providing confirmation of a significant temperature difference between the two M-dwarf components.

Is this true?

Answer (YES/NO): YES